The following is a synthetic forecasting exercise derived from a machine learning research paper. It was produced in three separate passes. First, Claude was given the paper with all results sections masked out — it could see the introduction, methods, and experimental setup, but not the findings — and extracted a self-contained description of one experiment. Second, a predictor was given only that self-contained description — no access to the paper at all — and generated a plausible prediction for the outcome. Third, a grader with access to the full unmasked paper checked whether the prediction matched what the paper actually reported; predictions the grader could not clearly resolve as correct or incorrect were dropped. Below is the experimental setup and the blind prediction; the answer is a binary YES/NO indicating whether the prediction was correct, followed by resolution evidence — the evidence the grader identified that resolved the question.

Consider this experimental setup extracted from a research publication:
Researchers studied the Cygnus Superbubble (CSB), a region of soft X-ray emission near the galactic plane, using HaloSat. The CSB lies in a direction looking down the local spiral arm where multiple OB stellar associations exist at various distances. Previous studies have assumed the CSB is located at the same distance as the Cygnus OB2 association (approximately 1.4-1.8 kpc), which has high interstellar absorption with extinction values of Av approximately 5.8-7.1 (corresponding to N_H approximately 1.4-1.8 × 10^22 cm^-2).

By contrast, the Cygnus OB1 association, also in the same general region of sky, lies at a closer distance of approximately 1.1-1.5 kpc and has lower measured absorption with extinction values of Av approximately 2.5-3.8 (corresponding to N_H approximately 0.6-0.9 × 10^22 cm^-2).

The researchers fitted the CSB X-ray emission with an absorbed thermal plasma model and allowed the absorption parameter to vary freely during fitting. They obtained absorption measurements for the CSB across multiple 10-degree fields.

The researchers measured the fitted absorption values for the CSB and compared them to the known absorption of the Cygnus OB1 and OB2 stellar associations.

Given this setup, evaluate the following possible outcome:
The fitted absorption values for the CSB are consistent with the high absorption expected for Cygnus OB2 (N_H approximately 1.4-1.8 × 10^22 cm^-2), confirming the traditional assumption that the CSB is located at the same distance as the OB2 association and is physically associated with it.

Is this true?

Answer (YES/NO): NO